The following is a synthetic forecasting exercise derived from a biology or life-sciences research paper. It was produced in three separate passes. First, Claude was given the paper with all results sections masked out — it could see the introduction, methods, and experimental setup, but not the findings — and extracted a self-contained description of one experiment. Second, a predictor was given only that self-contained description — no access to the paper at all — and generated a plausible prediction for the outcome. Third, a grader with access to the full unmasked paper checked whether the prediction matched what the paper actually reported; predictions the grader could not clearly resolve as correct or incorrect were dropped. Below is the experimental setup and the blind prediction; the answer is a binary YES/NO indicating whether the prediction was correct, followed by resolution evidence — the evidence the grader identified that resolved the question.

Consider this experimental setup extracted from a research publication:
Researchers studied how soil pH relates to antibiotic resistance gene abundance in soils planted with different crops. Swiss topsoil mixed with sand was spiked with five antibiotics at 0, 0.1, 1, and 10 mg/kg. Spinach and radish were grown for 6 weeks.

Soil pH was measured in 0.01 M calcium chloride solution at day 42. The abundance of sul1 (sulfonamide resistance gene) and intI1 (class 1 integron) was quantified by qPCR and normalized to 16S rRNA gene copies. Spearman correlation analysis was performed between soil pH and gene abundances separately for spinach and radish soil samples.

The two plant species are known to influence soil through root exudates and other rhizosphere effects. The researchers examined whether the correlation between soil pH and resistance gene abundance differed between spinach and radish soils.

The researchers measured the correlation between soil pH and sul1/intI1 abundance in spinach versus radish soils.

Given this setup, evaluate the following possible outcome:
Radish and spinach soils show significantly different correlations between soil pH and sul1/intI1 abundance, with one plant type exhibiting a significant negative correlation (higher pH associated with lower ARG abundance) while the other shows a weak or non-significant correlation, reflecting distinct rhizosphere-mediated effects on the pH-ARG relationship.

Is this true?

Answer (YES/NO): NO